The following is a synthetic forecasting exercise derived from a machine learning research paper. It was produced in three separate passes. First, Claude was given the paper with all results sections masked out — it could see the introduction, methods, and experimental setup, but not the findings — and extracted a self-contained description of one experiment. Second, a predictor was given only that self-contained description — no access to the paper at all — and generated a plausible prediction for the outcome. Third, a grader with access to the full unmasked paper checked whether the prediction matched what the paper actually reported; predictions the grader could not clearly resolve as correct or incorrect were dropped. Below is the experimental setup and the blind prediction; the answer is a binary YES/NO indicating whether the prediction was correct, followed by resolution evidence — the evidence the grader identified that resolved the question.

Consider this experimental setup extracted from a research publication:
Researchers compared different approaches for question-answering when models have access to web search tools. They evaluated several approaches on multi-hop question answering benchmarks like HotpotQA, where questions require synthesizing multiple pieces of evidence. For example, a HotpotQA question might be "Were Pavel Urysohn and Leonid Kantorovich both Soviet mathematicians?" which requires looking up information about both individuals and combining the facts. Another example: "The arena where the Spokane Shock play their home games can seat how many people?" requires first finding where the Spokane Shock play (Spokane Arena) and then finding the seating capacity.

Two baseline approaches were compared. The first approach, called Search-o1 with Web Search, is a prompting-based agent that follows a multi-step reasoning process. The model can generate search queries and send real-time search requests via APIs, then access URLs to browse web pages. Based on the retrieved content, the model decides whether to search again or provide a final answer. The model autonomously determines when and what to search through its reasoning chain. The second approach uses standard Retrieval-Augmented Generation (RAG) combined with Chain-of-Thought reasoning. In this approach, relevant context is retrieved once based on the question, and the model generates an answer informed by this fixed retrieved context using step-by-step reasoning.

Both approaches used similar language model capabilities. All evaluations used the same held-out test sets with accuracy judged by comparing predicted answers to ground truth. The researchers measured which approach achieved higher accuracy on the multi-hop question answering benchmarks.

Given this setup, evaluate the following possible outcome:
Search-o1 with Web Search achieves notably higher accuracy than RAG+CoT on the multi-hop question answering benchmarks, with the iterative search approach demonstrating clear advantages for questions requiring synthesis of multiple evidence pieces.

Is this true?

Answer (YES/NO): NO